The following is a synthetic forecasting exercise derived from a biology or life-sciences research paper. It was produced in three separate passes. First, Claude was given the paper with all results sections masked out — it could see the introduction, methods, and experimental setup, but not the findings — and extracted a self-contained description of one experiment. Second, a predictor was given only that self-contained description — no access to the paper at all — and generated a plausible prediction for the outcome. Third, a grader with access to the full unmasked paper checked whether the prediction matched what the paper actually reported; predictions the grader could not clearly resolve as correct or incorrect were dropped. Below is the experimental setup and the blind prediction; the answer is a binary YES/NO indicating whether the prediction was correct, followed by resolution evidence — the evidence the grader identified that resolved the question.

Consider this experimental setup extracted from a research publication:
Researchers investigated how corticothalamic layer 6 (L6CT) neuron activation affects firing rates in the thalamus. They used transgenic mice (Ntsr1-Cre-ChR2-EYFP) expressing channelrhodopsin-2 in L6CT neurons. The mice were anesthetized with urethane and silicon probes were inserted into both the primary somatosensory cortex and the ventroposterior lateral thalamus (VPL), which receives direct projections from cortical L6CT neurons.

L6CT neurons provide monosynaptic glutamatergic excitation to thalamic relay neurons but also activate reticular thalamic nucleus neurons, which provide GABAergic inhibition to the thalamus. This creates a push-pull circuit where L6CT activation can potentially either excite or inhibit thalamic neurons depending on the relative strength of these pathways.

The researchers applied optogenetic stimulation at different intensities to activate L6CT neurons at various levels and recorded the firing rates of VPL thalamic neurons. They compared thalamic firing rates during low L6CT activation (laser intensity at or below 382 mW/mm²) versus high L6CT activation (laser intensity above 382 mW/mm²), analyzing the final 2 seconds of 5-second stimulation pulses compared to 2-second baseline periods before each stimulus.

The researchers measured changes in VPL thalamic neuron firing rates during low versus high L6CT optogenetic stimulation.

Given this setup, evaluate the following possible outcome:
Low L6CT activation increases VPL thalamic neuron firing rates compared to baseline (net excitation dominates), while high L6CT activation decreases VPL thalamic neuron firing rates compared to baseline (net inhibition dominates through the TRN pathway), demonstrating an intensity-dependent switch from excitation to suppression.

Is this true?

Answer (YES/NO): NO